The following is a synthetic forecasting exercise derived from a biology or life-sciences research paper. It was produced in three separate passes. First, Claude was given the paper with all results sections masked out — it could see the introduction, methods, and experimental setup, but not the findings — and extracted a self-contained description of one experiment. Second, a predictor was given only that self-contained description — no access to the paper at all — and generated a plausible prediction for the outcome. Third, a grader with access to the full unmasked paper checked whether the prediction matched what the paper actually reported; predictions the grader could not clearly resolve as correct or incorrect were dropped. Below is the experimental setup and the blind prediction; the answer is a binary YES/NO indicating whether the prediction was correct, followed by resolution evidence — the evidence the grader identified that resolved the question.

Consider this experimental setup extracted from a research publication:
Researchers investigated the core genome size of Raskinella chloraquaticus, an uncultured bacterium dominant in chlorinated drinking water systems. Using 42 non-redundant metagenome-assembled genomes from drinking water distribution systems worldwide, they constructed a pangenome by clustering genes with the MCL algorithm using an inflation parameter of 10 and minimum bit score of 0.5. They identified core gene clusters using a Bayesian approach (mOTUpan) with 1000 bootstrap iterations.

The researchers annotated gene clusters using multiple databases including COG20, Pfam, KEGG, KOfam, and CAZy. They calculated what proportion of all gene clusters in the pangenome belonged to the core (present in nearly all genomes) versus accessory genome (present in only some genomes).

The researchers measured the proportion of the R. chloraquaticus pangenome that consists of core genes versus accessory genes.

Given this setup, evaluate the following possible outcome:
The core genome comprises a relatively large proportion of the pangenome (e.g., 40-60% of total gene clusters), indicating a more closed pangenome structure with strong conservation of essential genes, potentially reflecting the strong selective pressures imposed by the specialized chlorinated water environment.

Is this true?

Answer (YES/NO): NO